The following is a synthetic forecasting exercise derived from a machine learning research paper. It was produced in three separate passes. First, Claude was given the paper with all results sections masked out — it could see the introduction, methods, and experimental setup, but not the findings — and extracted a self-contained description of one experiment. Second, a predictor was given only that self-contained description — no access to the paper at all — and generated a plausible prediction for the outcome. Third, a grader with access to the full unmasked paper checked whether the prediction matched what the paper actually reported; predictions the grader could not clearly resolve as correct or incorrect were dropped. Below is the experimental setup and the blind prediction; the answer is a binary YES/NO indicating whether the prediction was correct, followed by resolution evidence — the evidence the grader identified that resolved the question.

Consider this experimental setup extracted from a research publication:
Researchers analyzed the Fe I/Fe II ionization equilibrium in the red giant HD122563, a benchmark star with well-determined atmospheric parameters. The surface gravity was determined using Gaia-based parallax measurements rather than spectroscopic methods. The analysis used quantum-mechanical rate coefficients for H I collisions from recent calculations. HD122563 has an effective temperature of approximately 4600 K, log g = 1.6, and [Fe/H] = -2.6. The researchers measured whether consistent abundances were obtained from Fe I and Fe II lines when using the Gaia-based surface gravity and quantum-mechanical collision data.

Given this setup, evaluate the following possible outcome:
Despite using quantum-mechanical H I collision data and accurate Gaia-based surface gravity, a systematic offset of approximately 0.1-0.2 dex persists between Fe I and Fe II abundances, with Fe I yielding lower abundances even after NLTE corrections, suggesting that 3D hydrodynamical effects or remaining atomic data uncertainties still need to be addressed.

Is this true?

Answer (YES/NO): NO